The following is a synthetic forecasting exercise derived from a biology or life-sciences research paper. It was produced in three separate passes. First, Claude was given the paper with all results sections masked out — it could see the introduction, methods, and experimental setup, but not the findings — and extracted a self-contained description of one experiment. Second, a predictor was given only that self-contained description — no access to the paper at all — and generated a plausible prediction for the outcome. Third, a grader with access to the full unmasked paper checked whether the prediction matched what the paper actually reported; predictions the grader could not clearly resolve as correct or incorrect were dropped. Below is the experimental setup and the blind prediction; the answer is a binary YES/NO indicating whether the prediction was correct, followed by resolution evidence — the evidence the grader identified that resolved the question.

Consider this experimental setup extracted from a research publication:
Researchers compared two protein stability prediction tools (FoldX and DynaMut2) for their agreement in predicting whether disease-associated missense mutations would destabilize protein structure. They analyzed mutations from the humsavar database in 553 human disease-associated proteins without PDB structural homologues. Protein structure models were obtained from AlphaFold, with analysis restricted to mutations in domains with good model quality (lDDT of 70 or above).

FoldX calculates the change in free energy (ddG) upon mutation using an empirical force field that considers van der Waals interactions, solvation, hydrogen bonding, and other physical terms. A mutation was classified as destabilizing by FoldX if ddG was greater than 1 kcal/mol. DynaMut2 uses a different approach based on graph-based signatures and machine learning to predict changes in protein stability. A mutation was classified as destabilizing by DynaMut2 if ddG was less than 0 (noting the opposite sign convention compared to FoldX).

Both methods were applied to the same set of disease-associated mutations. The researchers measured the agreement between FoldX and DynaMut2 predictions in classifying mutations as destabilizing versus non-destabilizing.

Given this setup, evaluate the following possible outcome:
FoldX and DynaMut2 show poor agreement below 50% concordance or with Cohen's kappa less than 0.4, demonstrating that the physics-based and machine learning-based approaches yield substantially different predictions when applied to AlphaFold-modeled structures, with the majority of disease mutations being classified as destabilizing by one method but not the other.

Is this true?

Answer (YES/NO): NO